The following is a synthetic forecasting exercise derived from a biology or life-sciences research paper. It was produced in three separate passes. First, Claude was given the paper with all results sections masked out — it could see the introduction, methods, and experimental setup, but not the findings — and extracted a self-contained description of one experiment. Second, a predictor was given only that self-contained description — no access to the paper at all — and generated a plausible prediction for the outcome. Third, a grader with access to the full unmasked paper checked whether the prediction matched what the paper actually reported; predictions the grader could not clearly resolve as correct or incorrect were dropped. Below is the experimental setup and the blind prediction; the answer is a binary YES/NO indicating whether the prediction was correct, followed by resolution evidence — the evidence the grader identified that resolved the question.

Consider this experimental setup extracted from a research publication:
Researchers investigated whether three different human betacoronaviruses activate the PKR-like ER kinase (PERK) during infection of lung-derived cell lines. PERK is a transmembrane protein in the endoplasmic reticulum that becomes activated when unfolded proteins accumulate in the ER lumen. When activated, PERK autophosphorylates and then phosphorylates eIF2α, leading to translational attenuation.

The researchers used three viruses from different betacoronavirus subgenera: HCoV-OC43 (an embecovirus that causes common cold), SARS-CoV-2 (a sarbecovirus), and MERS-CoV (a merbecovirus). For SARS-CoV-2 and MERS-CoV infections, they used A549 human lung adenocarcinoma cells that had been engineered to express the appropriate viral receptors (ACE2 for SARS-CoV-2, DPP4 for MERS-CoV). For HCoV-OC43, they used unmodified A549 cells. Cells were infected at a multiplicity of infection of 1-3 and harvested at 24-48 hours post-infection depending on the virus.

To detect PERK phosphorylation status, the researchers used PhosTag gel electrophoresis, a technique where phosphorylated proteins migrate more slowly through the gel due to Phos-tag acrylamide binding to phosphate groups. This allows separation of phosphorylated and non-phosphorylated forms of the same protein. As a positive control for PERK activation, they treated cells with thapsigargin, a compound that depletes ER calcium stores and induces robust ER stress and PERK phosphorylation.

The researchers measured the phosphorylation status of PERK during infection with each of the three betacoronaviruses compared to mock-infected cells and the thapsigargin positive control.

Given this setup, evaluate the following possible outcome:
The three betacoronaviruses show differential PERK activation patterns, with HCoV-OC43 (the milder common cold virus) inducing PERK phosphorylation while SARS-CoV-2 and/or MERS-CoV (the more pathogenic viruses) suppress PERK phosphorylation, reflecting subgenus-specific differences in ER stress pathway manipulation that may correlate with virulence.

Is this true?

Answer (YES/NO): NO